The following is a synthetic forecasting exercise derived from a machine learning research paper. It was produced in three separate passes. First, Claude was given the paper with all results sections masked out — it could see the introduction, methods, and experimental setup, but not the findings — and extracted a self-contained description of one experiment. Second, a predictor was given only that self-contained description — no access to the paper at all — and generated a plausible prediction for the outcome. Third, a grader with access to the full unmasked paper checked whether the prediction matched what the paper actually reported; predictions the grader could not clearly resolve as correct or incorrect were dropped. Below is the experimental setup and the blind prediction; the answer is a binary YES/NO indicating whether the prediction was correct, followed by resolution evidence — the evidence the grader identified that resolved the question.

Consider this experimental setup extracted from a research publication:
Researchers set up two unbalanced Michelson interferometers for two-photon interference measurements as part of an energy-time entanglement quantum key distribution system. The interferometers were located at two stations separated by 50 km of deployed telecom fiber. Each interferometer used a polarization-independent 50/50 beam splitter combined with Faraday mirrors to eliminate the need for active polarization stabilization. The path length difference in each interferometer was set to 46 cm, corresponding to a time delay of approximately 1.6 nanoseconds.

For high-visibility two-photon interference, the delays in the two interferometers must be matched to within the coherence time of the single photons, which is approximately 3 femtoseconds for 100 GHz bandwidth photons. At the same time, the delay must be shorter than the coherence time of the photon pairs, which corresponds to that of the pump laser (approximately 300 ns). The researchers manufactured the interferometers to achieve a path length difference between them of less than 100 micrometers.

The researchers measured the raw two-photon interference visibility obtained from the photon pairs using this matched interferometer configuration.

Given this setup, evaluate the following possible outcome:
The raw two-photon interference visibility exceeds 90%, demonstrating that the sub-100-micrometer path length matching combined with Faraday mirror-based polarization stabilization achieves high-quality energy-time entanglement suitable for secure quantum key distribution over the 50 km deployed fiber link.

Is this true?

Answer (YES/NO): YES